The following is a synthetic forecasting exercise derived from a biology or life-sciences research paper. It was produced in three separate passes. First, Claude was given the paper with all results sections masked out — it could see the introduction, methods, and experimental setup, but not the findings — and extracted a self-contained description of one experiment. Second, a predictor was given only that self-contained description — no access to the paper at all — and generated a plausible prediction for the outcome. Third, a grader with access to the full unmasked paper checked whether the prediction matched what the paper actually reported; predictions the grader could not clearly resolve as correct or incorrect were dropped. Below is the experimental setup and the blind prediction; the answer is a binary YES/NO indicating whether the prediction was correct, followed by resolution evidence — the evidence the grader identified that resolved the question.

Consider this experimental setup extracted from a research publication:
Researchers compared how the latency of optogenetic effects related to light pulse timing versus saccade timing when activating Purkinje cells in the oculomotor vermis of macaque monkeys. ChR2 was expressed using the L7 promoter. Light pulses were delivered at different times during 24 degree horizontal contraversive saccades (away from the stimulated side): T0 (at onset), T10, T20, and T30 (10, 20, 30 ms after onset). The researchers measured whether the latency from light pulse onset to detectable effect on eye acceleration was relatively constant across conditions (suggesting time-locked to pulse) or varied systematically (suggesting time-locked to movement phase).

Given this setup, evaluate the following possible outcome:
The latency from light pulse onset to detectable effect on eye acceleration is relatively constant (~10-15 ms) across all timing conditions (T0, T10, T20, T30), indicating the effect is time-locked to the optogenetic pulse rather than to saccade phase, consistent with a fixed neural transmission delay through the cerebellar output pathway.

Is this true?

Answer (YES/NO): NO